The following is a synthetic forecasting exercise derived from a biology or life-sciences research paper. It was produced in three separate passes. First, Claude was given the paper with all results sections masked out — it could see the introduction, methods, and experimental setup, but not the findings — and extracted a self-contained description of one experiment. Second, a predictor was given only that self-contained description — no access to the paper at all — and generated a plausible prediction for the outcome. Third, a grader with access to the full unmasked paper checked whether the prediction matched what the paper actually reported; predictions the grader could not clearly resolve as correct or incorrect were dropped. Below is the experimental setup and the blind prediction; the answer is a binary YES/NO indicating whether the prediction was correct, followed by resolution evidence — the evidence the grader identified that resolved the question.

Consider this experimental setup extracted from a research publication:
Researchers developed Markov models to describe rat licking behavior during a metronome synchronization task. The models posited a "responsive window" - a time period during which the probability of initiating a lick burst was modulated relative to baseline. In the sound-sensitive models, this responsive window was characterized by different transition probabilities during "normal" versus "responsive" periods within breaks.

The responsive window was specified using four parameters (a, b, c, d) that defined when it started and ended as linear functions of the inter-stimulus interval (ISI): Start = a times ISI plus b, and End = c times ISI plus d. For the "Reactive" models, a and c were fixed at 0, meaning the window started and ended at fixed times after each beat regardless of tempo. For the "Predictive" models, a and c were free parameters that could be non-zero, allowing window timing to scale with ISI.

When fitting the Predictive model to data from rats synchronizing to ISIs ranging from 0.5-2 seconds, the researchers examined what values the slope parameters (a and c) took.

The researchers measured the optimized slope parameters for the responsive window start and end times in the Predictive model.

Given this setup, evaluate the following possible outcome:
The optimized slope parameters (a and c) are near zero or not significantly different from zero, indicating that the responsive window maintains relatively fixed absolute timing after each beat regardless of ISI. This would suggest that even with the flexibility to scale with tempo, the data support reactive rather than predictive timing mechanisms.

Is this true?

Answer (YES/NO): NO